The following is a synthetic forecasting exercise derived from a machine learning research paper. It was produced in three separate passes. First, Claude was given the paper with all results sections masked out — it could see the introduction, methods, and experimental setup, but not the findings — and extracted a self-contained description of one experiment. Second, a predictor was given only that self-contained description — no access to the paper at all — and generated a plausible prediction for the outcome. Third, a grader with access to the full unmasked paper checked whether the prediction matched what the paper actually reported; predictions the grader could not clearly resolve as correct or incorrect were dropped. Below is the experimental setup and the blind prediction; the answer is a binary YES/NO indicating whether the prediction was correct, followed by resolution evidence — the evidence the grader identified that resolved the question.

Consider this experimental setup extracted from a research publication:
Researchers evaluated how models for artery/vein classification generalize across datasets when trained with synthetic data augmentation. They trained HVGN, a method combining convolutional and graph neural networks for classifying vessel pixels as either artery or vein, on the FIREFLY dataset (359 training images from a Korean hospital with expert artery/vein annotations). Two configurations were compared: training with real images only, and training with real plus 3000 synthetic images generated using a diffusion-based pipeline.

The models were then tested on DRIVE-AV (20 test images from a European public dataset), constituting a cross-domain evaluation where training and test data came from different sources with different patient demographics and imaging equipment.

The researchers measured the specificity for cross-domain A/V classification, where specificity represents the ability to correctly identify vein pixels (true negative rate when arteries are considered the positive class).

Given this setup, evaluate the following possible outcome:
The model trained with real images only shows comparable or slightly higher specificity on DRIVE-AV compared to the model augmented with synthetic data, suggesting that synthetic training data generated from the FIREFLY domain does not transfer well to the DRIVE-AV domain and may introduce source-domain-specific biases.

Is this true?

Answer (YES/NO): NO